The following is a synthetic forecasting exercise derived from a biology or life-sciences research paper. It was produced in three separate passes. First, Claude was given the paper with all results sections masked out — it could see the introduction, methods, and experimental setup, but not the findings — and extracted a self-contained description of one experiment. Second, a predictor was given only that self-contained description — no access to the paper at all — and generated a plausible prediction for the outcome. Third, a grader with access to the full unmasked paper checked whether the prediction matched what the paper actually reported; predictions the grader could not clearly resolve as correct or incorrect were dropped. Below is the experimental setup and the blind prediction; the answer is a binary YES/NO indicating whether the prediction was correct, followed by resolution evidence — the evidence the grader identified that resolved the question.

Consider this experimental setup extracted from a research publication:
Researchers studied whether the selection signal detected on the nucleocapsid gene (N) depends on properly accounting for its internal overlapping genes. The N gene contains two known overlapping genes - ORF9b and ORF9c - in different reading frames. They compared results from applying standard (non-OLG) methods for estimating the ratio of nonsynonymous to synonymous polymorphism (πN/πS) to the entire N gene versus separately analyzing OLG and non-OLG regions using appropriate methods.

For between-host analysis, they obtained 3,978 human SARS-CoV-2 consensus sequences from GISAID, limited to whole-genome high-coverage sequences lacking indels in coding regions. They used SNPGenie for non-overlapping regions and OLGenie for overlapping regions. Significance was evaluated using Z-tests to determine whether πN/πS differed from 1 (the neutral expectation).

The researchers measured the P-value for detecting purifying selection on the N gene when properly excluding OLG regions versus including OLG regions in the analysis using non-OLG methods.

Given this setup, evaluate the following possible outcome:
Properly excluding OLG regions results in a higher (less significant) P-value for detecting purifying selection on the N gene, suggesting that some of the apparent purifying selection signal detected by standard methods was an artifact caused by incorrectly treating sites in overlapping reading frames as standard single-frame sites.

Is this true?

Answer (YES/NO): NO